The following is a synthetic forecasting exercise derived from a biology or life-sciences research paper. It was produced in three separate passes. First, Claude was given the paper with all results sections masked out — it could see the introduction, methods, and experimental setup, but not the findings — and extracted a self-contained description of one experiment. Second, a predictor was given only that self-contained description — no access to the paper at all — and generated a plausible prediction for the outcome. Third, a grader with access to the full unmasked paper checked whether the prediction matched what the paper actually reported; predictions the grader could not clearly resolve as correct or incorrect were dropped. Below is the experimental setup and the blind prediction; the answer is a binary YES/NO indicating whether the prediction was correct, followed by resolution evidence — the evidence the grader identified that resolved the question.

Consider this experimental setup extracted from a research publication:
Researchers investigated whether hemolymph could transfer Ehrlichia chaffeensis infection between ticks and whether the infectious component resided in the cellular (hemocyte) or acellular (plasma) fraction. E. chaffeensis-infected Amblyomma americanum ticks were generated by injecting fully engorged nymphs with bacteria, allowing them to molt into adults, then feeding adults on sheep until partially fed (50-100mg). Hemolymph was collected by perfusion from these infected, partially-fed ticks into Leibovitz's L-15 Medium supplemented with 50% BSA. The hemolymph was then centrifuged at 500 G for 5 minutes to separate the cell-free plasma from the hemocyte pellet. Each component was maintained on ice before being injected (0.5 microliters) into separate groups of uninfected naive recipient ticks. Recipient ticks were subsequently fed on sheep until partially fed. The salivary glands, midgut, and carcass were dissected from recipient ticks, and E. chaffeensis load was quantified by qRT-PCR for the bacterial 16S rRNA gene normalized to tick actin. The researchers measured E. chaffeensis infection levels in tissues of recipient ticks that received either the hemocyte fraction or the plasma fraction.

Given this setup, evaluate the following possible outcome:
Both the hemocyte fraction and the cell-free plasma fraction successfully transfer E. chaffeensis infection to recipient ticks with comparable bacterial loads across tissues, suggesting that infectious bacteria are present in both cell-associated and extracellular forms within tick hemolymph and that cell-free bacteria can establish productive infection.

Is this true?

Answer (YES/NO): NO